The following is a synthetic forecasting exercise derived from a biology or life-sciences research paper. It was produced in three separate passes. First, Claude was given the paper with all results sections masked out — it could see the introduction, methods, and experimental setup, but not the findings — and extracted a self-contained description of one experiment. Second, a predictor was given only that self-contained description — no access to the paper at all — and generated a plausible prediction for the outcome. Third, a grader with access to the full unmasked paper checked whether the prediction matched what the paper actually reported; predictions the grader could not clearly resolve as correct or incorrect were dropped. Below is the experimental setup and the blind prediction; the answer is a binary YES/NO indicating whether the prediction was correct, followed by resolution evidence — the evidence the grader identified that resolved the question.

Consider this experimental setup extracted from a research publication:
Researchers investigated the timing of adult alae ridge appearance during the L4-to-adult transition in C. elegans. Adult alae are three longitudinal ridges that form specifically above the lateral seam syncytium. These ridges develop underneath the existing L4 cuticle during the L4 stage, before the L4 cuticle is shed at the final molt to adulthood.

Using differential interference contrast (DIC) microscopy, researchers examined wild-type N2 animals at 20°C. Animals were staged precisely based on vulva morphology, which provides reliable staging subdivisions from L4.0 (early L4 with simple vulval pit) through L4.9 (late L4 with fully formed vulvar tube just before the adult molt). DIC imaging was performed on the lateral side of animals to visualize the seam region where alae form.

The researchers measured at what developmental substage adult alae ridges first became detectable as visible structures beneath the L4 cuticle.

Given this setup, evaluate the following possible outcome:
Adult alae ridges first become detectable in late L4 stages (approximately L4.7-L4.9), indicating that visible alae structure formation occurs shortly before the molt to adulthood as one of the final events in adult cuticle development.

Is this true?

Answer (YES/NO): NO